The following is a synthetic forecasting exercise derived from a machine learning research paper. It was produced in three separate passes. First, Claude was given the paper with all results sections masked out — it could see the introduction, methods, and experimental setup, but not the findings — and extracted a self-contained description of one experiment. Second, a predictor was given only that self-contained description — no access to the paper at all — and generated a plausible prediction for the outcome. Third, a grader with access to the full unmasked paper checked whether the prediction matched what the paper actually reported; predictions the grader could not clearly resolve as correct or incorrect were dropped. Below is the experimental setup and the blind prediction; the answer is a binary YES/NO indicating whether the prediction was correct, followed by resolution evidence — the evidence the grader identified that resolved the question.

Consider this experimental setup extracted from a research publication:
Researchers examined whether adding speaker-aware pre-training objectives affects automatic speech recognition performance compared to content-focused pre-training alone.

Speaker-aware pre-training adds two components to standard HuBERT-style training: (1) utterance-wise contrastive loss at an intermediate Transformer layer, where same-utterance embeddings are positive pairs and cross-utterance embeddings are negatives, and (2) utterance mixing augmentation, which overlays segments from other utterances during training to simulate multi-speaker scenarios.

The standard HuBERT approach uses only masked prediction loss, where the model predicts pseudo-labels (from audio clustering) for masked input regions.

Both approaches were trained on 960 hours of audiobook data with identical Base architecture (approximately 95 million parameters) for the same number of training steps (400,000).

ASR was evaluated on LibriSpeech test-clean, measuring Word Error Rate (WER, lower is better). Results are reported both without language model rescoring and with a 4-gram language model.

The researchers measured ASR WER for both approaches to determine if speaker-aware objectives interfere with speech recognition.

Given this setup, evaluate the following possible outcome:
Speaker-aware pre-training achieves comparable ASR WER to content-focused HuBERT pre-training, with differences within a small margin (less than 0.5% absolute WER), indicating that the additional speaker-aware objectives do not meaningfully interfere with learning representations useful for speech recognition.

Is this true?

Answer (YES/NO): NO